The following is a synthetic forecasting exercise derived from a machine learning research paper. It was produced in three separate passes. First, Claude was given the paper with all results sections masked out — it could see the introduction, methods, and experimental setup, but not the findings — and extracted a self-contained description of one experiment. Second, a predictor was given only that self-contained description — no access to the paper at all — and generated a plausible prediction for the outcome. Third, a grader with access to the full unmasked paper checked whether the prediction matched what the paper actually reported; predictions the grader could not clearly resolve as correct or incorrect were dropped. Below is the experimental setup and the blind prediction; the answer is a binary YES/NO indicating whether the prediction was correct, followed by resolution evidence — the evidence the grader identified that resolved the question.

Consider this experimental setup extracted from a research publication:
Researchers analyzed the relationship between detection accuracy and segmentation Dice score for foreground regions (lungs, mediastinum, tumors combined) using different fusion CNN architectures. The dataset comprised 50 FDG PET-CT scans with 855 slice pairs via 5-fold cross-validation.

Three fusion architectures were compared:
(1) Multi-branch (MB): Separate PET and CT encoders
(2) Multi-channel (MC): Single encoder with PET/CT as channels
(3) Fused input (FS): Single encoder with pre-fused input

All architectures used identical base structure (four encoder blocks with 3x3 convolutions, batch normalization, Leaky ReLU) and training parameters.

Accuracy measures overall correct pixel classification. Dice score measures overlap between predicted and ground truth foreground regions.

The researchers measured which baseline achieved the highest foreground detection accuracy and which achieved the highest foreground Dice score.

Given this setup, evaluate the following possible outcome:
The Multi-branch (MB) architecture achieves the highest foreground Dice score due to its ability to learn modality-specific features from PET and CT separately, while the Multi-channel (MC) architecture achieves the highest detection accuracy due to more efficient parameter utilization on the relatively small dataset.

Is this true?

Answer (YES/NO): NO